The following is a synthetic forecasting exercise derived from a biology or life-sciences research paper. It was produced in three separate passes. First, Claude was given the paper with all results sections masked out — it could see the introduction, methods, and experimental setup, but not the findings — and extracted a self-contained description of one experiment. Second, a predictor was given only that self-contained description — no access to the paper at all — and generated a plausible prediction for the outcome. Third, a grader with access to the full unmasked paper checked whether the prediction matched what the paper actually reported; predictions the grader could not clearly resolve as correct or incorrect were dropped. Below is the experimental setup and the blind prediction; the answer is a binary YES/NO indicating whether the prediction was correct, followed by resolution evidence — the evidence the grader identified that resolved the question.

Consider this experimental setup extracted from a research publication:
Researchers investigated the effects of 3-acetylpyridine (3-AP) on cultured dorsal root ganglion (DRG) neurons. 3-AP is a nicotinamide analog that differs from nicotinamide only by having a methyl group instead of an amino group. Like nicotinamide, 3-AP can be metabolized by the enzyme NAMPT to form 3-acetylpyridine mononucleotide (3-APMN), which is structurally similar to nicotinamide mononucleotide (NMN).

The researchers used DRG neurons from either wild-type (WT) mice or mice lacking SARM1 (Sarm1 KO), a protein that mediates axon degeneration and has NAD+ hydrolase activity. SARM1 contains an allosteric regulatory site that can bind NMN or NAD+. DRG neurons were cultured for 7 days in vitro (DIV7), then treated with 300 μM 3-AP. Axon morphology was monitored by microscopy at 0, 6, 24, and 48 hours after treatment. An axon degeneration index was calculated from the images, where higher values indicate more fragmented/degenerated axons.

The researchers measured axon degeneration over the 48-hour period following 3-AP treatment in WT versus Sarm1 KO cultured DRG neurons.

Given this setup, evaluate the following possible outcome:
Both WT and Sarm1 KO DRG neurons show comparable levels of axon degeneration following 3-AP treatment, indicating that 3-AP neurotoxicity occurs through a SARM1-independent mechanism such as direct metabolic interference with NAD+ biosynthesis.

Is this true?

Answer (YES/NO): NO